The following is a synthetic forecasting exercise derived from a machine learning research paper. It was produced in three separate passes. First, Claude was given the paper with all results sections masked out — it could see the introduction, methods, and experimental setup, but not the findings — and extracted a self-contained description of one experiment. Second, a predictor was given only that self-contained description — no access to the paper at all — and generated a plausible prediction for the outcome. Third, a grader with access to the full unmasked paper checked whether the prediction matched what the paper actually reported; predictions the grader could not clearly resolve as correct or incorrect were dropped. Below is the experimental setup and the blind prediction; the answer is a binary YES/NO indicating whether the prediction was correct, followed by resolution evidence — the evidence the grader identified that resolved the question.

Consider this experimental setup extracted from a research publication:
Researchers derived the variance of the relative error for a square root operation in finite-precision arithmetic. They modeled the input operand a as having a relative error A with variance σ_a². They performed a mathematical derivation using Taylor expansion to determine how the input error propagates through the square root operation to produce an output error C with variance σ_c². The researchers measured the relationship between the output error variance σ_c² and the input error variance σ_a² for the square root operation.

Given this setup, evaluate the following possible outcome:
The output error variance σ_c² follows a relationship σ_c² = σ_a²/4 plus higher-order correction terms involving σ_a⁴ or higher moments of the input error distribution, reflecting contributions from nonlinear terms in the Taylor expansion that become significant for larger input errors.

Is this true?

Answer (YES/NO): NO